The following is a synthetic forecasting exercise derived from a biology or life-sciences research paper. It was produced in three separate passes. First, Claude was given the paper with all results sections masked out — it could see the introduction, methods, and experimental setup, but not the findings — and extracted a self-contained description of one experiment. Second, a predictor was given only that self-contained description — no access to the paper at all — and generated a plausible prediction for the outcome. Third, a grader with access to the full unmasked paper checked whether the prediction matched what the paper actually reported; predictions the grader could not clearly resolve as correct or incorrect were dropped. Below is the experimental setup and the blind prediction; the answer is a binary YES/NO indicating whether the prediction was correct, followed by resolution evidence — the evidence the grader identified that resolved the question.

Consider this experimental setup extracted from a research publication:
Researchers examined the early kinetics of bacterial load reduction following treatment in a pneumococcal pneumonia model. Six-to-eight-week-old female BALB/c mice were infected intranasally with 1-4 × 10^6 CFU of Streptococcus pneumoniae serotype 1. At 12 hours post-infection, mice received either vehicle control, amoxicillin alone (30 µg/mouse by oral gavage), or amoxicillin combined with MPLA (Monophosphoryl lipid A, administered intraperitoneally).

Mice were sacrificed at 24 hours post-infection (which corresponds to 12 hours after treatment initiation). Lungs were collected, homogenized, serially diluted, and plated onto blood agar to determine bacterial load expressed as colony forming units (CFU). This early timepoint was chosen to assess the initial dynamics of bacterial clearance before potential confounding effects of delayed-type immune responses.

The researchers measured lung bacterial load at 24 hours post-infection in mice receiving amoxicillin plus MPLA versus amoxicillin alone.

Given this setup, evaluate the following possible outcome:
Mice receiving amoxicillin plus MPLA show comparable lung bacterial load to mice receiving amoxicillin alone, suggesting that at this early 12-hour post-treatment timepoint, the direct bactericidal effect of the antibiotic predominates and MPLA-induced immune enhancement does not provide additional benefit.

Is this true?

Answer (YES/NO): YES